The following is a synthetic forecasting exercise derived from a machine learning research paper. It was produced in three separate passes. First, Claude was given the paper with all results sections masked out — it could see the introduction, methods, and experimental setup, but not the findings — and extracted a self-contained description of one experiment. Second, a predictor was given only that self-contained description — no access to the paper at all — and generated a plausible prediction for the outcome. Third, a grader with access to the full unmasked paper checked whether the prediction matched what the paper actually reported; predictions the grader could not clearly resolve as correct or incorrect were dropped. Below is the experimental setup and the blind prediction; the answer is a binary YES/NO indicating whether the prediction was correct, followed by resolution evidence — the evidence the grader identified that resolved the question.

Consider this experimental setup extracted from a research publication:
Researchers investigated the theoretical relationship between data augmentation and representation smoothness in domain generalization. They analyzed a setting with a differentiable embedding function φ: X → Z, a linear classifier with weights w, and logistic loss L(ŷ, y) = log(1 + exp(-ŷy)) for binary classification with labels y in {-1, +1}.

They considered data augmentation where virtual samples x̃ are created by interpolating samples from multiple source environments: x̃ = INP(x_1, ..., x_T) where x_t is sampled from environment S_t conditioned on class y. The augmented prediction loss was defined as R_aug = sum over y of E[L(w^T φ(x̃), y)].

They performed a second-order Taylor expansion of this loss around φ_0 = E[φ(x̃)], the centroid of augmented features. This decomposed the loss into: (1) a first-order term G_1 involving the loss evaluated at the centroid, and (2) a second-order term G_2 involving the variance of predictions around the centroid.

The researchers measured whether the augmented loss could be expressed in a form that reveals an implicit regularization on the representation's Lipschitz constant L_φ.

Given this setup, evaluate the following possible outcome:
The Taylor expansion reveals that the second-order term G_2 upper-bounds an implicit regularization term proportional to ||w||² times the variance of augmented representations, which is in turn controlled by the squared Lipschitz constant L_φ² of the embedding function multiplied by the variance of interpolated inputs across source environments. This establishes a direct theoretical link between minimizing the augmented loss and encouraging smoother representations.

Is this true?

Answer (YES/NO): NO